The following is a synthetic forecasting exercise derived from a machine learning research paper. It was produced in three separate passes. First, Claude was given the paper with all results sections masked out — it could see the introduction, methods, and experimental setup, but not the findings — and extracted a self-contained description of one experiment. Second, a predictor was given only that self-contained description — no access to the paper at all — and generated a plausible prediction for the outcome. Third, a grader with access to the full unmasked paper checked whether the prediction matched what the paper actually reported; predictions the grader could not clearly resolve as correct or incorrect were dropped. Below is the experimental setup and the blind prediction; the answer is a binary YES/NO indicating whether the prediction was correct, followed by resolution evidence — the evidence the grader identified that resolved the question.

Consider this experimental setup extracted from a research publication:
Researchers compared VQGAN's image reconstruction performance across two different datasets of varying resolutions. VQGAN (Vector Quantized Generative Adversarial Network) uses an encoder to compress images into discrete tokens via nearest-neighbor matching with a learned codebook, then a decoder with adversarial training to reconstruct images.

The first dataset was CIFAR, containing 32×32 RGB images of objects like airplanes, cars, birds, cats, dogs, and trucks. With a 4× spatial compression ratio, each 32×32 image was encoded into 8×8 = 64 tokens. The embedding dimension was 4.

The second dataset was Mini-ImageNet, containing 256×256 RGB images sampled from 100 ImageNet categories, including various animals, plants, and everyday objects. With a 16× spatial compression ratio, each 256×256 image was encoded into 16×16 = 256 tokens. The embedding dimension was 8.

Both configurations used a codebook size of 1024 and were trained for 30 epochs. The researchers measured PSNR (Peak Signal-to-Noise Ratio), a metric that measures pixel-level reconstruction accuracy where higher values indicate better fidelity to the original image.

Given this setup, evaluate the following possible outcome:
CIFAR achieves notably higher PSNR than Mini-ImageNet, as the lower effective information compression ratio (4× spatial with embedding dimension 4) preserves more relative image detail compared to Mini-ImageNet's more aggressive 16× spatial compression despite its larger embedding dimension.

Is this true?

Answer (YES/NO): YES